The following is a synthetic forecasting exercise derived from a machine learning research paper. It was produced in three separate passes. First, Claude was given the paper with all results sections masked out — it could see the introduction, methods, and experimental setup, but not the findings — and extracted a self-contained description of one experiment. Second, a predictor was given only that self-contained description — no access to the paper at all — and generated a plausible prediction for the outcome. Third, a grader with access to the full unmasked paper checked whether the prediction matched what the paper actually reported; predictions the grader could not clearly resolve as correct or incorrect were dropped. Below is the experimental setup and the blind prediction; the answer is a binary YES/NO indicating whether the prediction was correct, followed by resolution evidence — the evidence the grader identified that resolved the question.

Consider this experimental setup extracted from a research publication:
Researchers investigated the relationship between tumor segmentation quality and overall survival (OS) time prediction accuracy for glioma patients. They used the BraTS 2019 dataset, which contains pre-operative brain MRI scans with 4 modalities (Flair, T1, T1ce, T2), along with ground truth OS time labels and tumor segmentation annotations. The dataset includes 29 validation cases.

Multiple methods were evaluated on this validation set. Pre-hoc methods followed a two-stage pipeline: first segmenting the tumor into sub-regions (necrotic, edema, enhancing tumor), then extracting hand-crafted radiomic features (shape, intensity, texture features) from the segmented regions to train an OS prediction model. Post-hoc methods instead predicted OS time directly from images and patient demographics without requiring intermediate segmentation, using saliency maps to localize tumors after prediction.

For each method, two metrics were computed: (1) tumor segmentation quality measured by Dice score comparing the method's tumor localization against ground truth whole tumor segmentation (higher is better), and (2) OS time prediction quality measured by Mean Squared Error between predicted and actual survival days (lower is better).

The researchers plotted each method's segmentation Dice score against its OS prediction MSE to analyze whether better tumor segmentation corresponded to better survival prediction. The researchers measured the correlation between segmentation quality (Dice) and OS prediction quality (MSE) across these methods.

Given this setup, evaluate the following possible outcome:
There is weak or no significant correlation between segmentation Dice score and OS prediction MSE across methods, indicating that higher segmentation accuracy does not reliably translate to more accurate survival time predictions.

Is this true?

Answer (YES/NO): YES